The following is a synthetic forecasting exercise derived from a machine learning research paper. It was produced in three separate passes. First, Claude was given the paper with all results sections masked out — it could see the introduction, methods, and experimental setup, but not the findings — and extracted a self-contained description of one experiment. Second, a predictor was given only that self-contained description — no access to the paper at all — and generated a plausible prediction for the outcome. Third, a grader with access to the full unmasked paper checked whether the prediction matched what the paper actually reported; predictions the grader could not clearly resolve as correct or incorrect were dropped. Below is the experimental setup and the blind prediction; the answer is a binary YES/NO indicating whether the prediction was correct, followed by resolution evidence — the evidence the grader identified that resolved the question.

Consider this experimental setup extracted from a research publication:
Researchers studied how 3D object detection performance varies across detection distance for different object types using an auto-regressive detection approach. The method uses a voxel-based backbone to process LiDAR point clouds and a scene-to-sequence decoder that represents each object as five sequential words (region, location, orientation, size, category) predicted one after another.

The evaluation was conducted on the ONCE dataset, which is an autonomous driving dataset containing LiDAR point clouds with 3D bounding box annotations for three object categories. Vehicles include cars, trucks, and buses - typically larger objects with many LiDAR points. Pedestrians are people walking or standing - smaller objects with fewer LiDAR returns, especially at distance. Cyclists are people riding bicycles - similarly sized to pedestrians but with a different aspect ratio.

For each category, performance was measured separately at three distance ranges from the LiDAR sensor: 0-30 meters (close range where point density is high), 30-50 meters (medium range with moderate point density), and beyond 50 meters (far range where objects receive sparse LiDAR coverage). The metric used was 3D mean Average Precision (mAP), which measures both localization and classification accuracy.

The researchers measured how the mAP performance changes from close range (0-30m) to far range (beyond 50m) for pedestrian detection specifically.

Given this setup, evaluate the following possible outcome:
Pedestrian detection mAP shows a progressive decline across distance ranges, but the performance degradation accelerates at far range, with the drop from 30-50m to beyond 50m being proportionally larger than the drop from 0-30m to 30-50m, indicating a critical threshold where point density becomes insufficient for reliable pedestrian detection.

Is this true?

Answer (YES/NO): YES